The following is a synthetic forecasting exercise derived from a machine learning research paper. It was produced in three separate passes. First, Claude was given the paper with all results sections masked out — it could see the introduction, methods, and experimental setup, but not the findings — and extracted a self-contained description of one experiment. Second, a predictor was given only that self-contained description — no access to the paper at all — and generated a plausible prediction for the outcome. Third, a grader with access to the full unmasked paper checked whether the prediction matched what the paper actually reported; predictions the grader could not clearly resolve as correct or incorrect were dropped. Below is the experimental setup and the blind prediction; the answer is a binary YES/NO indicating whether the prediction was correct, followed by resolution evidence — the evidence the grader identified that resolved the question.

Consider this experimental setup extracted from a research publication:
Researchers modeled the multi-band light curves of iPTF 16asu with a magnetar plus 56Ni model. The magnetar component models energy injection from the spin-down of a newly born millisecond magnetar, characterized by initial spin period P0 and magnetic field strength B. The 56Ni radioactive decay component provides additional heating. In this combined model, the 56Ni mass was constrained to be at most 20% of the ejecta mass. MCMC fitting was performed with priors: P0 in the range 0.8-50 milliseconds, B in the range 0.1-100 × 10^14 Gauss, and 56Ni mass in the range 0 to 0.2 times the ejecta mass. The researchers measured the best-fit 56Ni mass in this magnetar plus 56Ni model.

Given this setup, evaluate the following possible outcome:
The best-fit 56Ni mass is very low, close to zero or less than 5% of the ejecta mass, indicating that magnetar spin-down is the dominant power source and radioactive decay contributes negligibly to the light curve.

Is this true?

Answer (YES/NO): NO